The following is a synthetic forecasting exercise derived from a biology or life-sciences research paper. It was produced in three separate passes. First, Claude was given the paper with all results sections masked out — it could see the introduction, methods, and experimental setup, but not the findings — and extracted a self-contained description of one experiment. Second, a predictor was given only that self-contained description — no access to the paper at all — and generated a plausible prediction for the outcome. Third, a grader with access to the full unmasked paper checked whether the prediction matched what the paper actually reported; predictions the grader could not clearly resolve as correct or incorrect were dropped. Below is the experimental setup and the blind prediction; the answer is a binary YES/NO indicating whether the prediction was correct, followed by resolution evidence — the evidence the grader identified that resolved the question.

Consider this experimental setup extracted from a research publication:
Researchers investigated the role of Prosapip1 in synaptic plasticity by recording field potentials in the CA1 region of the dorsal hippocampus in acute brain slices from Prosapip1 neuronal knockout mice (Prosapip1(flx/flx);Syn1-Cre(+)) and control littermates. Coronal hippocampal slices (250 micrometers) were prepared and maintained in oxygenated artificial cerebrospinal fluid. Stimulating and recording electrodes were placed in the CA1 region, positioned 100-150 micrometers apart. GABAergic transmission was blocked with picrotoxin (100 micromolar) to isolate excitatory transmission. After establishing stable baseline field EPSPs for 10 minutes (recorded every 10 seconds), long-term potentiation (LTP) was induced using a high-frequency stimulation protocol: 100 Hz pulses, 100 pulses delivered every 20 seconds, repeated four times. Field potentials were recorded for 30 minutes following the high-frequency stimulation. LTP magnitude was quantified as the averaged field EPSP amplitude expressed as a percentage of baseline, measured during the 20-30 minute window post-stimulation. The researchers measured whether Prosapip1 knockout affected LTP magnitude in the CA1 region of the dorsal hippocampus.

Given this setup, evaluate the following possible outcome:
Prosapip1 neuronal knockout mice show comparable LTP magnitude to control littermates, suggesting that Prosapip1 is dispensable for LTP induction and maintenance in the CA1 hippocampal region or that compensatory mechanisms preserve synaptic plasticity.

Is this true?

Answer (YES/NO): NO